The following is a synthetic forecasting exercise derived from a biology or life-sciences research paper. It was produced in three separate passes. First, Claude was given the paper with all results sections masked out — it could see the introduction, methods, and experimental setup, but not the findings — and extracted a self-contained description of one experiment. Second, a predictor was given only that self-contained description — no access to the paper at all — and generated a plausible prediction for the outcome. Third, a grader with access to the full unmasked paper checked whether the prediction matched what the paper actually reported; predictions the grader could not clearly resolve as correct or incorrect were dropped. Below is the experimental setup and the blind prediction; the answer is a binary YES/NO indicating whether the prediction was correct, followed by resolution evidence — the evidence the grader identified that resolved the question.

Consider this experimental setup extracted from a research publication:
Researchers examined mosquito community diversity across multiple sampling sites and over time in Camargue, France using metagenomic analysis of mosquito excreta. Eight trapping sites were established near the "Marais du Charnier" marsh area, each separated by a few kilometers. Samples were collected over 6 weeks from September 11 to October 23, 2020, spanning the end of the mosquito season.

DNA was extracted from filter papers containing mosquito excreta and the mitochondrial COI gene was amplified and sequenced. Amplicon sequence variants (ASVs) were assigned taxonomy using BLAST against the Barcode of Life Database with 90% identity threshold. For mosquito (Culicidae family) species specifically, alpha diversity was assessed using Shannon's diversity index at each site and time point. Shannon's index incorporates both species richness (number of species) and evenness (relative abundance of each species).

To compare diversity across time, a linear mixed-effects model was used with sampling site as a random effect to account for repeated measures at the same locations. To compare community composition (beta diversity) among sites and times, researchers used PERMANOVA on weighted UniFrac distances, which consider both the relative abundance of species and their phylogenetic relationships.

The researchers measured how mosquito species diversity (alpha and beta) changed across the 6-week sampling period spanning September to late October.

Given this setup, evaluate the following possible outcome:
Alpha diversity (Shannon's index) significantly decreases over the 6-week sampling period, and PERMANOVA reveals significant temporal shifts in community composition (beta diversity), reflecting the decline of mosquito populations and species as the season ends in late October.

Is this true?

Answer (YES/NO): NO